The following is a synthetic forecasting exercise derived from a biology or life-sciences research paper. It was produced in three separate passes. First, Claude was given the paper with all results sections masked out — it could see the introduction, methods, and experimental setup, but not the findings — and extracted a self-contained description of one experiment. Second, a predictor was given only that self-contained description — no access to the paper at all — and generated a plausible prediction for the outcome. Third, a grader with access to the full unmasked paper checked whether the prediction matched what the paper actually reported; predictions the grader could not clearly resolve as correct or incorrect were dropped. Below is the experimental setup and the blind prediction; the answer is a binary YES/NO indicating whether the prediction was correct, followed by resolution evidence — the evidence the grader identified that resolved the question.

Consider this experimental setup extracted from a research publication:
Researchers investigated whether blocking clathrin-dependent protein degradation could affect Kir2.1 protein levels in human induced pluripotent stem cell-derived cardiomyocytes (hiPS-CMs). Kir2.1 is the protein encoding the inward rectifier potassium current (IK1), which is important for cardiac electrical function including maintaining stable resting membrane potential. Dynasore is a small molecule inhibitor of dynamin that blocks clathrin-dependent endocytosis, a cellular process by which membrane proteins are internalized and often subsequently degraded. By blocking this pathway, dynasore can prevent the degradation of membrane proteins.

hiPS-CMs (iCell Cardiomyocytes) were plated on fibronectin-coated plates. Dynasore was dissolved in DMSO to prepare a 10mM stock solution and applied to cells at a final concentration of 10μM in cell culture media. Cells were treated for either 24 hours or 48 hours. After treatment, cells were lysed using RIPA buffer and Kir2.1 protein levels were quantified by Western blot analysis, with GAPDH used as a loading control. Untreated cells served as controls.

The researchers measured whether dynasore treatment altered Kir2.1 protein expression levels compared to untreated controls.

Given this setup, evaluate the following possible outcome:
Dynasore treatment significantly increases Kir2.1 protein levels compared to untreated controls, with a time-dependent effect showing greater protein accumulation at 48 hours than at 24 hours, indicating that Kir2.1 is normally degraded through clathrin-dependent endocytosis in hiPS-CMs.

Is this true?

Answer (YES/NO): NO